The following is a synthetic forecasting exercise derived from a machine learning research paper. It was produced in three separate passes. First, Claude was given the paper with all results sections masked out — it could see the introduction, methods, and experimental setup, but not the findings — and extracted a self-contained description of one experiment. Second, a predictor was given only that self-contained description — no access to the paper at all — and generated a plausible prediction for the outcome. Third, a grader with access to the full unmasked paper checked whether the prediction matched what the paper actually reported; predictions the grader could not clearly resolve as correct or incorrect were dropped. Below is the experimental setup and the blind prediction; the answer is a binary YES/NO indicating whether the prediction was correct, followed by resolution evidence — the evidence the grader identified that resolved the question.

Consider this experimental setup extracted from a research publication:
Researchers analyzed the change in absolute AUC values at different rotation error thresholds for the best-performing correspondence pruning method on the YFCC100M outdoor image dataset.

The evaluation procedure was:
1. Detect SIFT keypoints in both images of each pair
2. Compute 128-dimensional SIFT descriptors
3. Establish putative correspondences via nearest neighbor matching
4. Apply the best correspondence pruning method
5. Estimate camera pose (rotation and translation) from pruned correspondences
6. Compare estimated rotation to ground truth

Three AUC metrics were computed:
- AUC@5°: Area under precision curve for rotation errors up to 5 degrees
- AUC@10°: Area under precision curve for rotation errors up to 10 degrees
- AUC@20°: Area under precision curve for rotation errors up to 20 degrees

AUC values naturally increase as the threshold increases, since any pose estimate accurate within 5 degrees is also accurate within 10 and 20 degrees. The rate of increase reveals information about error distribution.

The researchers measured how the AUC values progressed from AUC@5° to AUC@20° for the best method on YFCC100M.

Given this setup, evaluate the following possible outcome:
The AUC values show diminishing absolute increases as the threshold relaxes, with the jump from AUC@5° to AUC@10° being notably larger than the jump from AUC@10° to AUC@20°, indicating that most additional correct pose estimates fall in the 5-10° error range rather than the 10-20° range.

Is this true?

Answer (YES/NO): NO